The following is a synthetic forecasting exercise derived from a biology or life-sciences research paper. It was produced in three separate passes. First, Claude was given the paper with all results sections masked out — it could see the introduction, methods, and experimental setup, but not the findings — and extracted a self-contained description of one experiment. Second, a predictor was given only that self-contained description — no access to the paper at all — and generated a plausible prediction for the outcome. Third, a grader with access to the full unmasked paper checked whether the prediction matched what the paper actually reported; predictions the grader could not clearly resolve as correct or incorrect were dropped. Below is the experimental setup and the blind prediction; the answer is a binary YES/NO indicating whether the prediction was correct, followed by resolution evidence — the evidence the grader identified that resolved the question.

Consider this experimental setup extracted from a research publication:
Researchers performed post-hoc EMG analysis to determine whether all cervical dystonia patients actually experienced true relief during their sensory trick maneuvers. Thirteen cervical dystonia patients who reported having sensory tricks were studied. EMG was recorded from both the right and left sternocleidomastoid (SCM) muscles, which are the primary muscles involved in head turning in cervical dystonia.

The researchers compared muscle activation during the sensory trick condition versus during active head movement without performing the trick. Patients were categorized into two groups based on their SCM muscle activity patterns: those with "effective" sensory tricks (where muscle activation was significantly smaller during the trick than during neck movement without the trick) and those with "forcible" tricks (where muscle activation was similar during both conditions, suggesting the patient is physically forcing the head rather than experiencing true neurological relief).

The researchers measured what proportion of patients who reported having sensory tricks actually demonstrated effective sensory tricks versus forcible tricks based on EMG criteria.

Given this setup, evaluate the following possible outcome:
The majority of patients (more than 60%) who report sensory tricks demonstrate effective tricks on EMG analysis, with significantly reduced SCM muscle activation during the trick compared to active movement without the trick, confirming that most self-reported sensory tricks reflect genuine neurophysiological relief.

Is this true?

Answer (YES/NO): NO